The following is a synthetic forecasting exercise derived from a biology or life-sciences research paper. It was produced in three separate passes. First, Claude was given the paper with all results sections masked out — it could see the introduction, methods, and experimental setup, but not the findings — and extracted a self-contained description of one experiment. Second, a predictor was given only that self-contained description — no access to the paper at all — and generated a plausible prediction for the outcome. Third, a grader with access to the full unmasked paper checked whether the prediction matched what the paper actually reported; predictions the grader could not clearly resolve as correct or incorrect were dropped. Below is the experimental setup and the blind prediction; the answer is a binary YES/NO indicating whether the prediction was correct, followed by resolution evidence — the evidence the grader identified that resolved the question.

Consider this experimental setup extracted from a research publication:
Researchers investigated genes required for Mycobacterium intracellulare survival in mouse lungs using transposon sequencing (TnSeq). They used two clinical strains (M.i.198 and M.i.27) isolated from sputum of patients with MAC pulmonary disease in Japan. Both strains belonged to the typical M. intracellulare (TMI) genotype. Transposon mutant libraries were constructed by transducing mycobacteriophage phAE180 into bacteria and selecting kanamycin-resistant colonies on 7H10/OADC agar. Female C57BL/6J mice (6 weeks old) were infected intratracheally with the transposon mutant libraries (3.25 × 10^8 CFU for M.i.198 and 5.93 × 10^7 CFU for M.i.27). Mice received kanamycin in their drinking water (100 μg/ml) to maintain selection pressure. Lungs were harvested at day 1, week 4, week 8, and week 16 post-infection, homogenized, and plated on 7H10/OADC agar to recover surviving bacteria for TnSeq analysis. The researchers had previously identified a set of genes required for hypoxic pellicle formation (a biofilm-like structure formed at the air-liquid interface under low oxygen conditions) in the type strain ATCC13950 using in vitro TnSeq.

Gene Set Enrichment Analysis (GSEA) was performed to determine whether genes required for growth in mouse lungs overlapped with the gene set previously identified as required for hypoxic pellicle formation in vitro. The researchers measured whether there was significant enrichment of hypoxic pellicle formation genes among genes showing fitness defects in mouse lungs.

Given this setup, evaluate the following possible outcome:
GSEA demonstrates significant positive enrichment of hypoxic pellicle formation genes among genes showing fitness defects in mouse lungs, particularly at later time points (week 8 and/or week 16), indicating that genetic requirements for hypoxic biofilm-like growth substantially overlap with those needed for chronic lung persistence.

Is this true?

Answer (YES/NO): NO